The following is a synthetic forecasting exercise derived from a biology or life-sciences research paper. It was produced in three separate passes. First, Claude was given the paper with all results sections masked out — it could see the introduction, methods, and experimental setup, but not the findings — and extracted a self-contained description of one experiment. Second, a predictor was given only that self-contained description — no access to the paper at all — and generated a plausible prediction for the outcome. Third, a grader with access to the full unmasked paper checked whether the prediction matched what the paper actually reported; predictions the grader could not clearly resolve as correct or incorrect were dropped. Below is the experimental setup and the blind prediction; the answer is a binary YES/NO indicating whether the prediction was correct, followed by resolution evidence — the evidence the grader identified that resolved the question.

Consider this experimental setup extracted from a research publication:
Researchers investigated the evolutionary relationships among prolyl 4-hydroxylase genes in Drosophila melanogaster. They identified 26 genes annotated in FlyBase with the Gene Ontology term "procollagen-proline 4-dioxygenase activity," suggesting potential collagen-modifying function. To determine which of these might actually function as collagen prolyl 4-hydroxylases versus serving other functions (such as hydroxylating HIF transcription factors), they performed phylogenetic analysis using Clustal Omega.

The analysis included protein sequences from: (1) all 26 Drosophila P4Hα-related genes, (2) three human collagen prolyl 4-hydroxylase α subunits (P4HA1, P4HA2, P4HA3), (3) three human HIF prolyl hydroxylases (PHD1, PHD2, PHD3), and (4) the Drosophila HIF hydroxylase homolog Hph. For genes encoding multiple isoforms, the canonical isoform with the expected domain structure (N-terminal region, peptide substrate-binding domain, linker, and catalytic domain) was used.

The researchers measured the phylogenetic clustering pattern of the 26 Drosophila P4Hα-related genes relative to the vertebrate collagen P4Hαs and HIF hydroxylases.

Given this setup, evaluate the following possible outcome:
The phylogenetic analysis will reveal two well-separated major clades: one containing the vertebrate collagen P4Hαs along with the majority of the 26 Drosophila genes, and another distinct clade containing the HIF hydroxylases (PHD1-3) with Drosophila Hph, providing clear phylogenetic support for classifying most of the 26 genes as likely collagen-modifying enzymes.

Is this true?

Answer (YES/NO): NO